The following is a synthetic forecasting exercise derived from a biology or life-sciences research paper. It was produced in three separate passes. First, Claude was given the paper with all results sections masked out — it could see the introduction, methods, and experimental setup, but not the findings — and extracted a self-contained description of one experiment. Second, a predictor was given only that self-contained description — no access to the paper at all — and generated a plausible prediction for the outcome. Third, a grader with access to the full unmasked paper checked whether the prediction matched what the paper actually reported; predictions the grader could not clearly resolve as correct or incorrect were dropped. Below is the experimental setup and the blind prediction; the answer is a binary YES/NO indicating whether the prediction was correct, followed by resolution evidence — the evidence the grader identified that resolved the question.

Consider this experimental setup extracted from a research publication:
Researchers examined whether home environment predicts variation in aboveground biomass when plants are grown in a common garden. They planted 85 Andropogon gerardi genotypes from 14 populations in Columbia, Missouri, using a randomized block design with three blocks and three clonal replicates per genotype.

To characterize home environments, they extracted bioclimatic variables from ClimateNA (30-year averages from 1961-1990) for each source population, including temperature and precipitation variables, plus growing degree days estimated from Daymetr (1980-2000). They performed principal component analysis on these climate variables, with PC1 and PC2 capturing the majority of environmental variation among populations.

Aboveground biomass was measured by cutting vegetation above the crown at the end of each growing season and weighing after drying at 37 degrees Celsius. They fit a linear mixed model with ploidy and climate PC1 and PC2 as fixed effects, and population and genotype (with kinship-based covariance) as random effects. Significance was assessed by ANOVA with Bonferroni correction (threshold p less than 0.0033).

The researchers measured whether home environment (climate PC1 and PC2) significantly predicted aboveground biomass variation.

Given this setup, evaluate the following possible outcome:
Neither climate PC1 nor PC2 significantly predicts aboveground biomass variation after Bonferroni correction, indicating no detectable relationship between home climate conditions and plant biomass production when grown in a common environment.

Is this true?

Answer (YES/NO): NO